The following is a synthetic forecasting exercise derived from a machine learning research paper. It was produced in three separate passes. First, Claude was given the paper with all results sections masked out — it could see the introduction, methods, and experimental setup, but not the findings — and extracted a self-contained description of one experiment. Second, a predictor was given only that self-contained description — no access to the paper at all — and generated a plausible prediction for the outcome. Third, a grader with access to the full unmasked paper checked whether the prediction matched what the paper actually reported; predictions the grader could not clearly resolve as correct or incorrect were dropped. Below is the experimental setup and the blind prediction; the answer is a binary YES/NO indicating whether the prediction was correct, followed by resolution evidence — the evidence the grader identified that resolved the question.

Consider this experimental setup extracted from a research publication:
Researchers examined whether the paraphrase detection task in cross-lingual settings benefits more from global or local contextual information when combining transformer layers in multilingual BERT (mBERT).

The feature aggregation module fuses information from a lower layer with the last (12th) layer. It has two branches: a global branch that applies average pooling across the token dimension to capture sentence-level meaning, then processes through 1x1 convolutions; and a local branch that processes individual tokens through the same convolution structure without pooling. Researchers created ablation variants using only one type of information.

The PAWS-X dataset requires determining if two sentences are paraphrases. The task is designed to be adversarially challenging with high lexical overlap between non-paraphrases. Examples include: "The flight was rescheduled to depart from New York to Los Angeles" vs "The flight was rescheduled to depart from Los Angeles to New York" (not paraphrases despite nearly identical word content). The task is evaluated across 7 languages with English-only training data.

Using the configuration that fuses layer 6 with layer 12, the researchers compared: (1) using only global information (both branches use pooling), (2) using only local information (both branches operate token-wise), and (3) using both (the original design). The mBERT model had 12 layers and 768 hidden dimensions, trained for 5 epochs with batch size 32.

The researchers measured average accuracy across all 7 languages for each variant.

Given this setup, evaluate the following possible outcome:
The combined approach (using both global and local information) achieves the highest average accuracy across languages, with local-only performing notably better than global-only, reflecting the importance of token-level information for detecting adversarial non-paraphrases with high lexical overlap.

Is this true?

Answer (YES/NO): YES